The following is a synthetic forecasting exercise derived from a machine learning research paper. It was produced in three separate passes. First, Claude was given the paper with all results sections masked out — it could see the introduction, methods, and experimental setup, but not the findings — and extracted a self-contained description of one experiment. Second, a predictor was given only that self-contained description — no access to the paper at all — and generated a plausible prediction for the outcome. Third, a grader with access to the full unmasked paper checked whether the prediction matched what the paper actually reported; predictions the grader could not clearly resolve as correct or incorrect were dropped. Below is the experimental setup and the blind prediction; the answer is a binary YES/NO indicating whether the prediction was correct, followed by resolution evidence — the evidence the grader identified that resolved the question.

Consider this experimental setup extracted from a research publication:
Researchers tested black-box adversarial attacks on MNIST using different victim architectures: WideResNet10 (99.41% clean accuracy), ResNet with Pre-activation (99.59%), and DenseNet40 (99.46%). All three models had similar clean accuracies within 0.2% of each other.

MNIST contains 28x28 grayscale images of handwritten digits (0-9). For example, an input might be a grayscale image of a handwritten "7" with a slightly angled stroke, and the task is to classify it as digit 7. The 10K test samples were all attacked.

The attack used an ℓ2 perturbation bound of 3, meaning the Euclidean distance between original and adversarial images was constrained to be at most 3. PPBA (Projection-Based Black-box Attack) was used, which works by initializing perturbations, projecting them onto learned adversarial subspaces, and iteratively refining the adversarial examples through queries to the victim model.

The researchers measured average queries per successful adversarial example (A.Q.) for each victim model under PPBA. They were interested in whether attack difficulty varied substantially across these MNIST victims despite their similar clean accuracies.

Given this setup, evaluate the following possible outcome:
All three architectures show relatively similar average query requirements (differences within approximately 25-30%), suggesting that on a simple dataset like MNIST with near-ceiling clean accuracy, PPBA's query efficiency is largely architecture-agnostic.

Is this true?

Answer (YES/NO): NO